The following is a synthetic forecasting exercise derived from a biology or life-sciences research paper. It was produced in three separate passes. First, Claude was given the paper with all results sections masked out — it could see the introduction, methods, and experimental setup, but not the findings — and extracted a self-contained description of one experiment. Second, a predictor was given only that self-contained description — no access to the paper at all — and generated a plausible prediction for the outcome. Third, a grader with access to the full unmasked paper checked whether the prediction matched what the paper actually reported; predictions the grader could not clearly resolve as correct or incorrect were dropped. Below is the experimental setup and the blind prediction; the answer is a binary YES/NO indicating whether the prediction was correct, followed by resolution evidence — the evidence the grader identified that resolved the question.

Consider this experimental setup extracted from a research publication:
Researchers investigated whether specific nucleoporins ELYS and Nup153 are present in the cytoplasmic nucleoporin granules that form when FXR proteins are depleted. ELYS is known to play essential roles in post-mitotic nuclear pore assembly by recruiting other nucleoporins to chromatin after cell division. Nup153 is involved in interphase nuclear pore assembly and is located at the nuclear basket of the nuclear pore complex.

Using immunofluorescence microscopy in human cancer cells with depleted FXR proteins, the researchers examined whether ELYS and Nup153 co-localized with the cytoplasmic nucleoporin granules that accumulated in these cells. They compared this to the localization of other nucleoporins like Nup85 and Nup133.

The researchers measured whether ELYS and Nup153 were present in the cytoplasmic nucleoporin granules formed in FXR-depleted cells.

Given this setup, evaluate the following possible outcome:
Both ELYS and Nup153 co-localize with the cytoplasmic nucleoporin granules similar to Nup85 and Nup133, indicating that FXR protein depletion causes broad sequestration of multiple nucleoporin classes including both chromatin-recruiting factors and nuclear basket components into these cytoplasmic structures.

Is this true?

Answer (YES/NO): NO